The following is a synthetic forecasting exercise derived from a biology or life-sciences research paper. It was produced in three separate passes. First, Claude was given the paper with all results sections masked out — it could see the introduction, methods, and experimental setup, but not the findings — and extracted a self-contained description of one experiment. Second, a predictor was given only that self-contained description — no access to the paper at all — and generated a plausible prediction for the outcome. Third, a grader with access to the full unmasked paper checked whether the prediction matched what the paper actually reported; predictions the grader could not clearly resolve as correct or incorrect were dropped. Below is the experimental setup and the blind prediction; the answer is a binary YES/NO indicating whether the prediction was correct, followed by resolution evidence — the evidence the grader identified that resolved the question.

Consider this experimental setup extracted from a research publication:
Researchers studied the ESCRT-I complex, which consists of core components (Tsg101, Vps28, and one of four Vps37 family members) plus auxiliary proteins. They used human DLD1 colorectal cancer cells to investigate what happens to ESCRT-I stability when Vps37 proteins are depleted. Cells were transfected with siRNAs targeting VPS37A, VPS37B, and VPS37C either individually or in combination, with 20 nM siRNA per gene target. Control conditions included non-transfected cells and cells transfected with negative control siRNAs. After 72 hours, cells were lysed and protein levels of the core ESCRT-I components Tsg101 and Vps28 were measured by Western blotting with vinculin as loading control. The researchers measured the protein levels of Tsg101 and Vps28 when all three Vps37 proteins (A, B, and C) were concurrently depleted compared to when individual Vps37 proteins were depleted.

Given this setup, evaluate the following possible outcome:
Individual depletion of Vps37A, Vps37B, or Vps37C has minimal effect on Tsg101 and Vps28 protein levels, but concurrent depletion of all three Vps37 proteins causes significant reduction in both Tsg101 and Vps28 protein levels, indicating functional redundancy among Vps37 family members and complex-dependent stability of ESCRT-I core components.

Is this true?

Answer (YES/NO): NO